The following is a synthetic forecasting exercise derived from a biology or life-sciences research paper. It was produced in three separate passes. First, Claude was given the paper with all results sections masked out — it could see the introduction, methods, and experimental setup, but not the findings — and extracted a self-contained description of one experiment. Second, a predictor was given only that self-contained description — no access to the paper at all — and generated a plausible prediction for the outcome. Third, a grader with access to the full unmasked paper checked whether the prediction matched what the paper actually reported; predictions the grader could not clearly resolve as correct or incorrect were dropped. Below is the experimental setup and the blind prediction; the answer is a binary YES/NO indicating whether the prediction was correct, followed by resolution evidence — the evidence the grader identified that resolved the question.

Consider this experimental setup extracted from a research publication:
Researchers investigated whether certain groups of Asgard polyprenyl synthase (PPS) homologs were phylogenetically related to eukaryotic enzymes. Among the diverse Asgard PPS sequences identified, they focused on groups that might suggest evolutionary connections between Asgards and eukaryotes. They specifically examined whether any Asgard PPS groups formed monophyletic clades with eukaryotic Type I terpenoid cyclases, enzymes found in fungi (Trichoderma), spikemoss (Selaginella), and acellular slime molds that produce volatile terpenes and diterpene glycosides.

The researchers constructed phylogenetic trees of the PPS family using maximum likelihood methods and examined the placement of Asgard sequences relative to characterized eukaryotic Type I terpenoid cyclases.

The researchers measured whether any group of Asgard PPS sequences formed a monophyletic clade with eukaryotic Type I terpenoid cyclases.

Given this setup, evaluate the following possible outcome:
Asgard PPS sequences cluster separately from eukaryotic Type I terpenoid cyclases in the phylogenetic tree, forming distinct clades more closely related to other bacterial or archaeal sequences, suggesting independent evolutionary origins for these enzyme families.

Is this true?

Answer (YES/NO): NO